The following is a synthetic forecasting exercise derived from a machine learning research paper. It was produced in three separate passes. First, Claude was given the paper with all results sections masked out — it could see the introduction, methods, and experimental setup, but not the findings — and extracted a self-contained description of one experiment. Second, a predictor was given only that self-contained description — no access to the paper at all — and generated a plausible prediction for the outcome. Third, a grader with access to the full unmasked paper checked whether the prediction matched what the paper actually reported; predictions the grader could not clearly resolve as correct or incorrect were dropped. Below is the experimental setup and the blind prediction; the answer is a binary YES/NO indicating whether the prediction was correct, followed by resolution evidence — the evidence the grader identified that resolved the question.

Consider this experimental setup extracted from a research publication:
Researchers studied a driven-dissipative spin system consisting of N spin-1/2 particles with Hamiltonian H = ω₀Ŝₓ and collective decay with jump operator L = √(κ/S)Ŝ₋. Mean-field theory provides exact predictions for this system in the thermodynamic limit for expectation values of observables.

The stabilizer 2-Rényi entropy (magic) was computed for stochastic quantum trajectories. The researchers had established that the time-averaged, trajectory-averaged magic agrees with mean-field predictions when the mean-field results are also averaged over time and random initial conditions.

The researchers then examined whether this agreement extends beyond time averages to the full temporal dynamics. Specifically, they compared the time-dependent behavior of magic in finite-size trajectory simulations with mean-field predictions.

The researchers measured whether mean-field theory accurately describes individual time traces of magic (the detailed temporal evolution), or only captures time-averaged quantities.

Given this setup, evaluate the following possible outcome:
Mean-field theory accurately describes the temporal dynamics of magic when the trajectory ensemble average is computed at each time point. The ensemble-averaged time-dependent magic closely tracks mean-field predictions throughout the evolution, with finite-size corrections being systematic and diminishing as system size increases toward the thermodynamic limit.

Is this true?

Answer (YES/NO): NO